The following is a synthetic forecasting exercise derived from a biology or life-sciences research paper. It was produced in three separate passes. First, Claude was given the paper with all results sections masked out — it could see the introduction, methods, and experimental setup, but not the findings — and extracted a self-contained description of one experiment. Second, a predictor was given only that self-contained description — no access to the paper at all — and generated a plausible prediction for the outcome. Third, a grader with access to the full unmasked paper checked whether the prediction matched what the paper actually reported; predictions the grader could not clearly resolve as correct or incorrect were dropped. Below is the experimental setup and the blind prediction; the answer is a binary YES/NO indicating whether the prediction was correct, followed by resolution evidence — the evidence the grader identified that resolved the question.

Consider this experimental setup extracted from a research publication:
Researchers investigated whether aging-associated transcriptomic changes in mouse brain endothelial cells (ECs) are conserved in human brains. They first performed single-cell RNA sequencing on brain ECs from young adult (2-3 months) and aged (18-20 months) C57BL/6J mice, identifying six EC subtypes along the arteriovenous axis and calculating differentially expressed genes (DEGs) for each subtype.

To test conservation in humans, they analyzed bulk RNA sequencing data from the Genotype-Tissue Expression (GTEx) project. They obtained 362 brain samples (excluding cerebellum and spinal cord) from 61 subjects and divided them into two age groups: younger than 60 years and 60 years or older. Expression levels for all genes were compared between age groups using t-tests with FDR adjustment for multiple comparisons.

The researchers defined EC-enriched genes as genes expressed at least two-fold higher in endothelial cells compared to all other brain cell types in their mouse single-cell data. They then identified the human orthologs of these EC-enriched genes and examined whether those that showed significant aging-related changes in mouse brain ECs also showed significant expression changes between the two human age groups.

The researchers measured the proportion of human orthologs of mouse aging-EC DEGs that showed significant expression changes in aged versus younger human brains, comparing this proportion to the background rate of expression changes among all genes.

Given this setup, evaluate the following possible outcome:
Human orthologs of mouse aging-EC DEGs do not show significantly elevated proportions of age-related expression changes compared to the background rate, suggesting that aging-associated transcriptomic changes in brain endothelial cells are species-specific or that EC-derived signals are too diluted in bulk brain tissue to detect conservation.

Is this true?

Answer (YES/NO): NO